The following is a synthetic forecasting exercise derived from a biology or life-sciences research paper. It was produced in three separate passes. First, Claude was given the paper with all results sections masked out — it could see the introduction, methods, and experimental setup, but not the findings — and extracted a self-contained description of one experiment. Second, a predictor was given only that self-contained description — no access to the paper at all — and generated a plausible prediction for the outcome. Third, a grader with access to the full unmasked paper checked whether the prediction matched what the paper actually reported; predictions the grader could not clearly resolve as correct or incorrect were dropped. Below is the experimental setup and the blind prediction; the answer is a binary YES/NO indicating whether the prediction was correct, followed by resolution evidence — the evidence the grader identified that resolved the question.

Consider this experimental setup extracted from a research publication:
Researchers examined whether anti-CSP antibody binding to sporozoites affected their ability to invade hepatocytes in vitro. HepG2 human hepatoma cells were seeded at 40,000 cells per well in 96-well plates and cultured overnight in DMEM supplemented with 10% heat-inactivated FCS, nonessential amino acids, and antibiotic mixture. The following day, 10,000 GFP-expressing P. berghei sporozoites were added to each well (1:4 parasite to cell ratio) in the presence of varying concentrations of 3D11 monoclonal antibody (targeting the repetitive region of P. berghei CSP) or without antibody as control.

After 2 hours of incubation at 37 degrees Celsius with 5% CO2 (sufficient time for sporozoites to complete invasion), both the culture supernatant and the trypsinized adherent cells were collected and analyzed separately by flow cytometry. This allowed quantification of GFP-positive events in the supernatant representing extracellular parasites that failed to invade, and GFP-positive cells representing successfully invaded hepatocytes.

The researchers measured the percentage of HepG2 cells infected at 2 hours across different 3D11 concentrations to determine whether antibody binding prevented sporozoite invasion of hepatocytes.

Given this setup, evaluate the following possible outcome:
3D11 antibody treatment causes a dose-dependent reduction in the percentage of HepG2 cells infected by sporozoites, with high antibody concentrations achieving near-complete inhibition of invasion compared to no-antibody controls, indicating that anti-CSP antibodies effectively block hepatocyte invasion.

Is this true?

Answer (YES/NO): YES